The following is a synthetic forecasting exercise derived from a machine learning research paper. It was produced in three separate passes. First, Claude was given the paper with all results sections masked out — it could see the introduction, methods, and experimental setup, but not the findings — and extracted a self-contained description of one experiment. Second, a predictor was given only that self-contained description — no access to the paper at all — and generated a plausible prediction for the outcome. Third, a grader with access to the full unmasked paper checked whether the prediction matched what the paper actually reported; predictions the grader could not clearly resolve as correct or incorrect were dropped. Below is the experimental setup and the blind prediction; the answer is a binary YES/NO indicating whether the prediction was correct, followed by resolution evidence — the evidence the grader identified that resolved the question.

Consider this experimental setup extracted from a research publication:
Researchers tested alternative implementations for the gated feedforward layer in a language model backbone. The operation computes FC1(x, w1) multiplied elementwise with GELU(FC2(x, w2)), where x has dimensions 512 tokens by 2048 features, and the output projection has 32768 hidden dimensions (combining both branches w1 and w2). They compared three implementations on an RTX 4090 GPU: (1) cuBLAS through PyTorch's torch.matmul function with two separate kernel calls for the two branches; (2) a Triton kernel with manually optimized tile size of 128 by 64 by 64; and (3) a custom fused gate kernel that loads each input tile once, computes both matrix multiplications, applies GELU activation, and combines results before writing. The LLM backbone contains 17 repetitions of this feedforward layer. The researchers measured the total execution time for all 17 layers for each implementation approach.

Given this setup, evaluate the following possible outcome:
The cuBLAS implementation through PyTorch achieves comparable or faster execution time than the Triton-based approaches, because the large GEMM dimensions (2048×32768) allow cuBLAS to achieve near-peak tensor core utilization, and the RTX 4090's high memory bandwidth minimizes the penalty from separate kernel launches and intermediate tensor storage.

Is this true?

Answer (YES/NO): NO